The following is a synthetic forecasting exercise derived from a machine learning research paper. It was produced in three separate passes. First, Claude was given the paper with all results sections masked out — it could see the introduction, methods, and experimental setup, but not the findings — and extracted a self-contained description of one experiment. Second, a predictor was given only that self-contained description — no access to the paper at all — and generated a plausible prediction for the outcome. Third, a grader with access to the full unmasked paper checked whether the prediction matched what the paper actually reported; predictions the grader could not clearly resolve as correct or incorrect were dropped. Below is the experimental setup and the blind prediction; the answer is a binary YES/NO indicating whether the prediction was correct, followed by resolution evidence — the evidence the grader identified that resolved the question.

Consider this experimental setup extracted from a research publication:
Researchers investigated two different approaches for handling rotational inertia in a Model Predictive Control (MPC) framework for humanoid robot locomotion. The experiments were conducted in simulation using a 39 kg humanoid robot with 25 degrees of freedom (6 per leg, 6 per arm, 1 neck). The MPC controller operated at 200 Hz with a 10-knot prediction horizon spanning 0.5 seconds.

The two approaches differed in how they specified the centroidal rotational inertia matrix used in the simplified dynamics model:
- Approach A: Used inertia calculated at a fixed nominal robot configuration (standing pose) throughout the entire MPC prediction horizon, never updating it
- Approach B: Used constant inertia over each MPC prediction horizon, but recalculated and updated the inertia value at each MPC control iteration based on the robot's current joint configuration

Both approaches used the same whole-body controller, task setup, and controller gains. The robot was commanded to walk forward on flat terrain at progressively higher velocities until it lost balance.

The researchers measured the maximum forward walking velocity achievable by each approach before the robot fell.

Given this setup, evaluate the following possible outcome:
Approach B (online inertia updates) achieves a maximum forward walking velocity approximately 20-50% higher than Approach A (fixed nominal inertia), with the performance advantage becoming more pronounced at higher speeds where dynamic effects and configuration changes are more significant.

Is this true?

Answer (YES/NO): NO